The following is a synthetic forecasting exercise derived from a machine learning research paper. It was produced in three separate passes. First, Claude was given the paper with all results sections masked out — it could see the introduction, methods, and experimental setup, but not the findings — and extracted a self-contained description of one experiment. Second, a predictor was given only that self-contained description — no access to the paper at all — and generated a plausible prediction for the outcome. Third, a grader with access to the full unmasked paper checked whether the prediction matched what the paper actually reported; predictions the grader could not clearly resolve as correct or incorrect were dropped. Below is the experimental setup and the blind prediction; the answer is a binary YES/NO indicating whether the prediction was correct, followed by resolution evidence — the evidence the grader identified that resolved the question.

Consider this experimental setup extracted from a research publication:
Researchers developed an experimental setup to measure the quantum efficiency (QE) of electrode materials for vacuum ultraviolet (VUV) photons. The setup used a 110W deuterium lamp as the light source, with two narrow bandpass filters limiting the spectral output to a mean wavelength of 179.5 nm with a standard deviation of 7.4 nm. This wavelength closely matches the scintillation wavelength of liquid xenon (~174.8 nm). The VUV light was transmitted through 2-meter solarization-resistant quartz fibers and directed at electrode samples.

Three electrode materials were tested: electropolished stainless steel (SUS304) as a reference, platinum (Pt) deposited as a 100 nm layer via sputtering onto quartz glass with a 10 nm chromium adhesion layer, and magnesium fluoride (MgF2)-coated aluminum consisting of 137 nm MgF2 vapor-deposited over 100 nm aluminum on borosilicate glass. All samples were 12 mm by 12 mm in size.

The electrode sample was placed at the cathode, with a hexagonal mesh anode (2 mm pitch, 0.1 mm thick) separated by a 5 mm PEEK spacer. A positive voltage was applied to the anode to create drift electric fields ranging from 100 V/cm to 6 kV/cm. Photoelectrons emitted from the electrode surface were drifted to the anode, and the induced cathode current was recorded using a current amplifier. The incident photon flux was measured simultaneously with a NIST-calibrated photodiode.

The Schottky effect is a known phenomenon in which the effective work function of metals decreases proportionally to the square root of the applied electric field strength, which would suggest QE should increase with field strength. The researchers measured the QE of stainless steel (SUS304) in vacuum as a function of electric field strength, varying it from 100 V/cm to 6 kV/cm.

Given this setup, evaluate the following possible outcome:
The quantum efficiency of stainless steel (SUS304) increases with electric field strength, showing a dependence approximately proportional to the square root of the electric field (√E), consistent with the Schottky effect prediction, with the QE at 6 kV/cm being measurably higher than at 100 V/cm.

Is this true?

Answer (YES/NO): NO